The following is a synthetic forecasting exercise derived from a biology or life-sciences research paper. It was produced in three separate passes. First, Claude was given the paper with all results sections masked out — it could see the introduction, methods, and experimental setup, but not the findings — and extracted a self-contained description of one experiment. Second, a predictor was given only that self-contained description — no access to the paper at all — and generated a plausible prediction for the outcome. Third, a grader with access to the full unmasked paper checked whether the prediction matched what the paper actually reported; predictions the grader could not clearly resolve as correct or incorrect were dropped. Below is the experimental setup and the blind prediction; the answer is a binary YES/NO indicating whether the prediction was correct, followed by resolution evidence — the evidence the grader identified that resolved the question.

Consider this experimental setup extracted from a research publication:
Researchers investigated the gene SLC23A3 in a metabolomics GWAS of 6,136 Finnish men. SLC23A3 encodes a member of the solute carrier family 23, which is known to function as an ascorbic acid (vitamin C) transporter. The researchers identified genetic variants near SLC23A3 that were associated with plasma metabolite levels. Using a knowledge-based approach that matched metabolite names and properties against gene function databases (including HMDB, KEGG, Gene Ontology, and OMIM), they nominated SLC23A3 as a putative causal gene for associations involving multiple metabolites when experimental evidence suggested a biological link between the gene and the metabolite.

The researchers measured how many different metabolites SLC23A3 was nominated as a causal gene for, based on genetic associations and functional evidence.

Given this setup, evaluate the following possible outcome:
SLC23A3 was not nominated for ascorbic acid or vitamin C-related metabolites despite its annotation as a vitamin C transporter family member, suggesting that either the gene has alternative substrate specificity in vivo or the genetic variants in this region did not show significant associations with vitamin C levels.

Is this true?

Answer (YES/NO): NO